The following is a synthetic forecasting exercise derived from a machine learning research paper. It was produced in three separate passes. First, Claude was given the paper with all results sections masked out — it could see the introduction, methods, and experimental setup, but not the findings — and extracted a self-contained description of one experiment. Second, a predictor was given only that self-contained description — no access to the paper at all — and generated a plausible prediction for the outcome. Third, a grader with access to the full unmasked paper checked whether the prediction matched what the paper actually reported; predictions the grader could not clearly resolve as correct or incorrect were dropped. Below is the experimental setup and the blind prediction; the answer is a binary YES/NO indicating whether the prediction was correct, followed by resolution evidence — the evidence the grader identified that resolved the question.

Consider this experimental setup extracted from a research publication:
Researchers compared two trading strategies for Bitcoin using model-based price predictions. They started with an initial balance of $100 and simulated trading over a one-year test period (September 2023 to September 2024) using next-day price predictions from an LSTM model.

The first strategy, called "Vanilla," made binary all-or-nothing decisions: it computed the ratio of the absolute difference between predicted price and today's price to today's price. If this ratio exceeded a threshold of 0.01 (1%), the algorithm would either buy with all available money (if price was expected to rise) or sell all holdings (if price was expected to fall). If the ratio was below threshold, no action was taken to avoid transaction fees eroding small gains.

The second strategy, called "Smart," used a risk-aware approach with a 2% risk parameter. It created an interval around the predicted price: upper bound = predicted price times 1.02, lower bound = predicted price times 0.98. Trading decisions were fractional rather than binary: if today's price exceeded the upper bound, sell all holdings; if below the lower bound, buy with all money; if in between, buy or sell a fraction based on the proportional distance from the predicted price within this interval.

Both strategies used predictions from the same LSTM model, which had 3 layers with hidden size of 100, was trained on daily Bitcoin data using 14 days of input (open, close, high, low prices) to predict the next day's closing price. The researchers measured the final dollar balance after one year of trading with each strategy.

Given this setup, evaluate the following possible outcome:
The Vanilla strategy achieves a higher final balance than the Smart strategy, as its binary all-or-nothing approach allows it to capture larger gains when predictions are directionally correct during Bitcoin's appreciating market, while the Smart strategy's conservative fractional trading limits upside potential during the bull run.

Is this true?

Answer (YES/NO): YES